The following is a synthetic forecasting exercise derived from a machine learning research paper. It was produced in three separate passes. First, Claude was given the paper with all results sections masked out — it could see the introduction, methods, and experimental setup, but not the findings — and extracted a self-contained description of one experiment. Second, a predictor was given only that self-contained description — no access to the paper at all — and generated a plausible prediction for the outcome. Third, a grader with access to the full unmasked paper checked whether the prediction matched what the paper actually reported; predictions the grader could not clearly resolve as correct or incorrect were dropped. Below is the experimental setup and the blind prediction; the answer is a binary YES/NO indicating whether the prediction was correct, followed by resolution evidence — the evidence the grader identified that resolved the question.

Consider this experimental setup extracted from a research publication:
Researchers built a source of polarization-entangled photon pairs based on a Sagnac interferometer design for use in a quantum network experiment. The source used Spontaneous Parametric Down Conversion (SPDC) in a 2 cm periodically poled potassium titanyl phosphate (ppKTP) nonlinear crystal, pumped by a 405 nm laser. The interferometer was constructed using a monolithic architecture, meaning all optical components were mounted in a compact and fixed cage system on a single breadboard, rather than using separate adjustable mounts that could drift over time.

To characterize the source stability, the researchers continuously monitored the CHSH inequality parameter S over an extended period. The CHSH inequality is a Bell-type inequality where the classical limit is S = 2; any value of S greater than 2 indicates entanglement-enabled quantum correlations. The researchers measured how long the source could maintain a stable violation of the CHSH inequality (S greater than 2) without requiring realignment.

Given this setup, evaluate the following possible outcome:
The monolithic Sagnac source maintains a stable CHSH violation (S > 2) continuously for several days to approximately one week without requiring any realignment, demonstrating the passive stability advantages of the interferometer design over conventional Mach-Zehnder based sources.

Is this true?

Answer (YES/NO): NO